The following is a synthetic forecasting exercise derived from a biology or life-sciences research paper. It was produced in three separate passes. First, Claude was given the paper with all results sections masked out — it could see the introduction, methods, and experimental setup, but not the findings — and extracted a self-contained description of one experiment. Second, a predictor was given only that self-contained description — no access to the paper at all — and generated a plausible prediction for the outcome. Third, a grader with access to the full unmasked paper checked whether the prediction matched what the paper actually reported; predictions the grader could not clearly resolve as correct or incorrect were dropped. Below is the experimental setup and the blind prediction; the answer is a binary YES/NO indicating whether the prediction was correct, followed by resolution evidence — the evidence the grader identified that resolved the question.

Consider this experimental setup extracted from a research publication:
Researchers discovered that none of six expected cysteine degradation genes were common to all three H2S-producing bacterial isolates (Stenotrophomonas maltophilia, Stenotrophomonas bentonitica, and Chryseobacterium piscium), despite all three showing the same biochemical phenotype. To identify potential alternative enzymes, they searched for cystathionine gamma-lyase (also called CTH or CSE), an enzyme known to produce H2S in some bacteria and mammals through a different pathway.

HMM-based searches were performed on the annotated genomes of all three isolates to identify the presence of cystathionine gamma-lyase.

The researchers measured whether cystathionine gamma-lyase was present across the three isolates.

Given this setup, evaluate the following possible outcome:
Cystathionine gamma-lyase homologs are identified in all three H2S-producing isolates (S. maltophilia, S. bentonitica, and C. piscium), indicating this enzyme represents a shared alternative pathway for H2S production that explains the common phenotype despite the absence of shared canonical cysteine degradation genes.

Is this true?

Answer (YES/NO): YES